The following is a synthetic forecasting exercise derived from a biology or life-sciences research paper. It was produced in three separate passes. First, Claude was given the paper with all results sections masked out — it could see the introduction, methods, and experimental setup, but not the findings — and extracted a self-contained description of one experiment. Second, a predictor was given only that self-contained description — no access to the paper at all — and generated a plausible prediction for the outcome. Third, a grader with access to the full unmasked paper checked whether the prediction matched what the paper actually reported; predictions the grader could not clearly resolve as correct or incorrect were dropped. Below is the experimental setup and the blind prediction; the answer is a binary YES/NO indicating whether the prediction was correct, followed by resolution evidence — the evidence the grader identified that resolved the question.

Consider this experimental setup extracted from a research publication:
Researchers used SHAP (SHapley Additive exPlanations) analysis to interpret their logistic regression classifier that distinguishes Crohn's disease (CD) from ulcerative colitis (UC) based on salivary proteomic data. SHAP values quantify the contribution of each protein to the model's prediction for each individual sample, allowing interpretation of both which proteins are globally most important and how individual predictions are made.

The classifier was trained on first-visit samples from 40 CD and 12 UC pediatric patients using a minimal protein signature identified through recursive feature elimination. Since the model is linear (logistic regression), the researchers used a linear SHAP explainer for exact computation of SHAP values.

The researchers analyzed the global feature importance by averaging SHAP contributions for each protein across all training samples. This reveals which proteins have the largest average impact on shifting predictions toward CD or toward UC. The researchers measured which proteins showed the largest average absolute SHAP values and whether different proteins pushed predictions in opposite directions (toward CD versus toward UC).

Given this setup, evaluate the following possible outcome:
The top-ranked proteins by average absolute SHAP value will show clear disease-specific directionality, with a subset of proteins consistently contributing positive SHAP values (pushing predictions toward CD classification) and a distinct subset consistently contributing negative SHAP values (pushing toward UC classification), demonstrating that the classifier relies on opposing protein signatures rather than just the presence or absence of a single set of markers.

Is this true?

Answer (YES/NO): YES